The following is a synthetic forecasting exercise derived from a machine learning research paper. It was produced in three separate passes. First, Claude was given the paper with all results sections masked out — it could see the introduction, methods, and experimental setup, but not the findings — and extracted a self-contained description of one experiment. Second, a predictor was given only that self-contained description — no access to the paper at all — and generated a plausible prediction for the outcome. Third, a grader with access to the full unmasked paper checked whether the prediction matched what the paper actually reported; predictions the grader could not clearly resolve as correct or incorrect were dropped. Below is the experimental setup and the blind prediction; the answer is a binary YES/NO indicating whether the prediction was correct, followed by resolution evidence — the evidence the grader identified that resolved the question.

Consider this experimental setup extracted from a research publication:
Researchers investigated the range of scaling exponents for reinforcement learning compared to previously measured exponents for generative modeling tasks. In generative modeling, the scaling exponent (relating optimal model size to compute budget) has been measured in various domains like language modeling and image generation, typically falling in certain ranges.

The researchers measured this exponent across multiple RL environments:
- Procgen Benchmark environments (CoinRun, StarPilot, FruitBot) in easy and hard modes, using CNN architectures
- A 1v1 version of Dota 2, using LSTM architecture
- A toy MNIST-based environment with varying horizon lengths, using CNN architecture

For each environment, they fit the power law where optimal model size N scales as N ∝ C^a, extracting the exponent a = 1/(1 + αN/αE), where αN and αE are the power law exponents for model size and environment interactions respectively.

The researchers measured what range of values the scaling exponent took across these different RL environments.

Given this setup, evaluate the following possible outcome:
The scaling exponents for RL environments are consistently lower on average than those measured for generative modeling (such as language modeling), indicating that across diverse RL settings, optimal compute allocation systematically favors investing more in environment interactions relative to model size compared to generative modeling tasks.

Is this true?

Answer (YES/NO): NO